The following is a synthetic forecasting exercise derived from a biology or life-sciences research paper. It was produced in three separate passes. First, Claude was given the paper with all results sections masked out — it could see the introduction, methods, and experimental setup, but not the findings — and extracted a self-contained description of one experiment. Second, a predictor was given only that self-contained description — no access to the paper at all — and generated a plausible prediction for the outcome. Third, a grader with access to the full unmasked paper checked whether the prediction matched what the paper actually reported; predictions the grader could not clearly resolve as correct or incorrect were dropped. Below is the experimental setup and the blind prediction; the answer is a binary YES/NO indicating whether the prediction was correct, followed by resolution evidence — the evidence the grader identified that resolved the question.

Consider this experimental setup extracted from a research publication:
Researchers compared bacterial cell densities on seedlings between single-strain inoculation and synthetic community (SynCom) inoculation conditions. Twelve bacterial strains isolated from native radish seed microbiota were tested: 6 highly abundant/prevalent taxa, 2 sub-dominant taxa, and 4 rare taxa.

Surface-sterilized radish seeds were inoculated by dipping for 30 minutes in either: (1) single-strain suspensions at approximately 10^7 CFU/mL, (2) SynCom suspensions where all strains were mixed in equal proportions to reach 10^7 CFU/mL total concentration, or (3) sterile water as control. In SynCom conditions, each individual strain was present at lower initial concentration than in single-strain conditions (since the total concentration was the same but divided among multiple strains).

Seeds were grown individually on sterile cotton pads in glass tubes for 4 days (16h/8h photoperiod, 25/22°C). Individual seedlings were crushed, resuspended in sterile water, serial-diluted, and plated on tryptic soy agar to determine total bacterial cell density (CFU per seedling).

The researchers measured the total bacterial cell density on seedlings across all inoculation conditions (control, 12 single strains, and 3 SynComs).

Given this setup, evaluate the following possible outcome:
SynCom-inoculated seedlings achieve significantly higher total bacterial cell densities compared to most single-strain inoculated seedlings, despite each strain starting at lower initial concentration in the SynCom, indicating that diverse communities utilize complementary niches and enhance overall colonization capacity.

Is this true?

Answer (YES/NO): NO